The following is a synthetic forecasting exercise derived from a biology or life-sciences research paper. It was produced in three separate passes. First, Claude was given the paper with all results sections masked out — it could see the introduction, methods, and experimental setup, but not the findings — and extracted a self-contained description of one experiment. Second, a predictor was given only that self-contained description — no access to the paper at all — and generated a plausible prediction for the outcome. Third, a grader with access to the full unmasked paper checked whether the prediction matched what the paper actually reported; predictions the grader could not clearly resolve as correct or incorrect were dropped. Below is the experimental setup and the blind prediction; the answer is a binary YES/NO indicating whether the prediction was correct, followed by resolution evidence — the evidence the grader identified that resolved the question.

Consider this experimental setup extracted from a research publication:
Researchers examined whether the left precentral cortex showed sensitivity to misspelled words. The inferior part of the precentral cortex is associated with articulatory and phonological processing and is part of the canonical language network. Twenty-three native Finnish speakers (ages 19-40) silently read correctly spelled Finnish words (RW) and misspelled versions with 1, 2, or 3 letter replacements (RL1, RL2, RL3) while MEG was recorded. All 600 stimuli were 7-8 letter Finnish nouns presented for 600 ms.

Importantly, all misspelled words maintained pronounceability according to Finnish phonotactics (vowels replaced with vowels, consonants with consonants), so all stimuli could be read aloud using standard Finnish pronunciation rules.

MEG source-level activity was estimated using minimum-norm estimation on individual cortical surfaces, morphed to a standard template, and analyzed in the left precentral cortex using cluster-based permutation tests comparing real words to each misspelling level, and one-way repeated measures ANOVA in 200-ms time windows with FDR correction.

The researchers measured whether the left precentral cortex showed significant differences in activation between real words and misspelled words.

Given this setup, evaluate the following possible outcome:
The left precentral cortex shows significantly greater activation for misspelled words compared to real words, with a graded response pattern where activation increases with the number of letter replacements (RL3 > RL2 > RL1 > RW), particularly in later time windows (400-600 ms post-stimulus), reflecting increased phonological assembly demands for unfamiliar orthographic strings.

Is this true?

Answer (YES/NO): NO